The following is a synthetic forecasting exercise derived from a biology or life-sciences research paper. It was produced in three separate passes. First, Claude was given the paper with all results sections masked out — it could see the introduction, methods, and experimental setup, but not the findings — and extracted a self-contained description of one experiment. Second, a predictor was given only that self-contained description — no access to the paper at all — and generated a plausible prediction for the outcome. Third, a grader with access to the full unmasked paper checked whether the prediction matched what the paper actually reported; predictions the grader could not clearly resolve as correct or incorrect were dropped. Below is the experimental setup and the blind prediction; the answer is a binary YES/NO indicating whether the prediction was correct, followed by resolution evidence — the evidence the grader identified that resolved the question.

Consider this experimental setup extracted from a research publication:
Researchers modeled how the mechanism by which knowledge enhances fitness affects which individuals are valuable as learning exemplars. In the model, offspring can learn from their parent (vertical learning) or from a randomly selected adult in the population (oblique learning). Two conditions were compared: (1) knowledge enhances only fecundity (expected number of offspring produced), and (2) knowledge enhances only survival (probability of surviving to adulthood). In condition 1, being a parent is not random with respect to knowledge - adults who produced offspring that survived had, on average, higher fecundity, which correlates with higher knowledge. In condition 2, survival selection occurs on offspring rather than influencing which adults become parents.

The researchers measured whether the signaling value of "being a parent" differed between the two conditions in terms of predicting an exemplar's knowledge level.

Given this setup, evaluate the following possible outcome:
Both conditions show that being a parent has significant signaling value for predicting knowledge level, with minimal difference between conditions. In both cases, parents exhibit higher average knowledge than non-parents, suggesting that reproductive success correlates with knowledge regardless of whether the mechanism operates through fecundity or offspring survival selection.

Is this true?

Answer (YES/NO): NO